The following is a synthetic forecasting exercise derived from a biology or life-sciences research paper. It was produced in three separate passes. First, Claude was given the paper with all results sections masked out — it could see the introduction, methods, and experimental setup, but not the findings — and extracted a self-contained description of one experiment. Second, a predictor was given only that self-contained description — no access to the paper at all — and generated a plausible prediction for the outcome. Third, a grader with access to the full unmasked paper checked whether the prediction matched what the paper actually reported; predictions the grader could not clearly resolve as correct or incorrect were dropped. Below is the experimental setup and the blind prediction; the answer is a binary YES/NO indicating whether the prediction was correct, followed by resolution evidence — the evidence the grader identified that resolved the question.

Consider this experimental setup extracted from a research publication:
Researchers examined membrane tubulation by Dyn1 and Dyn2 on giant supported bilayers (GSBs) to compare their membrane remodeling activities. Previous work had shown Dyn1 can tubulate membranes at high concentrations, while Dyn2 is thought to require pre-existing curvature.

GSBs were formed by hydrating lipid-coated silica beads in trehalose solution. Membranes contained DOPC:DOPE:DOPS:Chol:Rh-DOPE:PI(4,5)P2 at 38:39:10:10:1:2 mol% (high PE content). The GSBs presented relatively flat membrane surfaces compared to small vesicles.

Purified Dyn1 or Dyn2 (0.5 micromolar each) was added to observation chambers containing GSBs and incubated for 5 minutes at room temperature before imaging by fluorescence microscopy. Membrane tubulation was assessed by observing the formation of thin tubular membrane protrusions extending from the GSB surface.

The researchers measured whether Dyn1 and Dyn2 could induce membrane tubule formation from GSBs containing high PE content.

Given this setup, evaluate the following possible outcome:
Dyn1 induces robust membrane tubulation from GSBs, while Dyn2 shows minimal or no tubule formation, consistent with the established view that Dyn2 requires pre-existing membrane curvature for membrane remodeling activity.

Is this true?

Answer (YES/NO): NO